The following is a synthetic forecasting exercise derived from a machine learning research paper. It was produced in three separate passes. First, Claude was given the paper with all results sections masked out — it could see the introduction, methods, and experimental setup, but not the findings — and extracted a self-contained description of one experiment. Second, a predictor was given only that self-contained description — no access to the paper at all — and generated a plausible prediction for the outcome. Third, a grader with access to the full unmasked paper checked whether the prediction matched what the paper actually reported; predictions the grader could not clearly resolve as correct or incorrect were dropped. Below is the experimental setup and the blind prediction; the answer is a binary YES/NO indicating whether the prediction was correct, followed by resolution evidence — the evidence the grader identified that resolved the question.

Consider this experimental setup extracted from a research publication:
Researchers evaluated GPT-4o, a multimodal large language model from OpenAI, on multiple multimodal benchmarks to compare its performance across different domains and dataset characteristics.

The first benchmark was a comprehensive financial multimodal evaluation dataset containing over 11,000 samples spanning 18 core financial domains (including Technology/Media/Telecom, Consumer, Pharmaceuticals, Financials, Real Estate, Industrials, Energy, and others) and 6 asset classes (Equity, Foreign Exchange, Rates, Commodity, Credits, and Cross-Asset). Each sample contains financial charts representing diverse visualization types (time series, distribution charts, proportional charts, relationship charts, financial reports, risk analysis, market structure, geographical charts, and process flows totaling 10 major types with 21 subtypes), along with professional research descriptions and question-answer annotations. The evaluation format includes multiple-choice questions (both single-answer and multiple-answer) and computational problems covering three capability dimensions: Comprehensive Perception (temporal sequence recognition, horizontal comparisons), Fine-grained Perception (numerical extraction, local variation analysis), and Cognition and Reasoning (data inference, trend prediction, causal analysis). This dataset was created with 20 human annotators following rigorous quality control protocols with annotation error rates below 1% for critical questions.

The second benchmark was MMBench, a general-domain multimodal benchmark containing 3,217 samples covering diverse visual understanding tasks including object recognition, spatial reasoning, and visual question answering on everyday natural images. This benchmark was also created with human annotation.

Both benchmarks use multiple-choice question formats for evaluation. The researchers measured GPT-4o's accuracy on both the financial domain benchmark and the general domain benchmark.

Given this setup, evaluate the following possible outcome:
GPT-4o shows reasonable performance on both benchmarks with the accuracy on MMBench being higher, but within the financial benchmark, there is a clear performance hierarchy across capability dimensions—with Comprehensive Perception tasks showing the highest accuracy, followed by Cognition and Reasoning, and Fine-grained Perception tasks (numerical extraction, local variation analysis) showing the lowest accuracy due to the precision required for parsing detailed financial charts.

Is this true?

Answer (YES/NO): NO